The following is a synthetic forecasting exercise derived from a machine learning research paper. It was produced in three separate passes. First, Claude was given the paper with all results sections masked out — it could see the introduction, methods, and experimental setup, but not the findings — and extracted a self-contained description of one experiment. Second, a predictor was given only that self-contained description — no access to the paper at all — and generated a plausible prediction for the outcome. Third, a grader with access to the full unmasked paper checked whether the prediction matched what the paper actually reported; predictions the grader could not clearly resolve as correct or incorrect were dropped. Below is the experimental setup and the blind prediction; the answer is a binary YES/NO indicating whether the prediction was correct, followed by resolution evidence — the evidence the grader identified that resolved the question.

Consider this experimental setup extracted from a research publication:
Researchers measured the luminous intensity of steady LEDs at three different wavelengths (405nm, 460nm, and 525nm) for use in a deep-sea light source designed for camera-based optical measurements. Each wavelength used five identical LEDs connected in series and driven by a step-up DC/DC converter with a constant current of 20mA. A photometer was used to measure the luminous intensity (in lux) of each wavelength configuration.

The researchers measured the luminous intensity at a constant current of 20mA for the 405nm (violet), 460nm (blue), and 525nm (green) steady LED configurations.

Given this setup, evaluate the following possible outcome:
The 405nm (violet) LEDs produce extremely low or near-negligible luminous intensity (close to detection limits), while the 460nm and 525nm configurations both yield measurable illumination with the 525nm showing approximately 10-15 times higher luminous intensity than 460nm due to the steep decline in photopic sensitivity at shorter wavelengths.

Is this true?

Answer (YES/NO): NO